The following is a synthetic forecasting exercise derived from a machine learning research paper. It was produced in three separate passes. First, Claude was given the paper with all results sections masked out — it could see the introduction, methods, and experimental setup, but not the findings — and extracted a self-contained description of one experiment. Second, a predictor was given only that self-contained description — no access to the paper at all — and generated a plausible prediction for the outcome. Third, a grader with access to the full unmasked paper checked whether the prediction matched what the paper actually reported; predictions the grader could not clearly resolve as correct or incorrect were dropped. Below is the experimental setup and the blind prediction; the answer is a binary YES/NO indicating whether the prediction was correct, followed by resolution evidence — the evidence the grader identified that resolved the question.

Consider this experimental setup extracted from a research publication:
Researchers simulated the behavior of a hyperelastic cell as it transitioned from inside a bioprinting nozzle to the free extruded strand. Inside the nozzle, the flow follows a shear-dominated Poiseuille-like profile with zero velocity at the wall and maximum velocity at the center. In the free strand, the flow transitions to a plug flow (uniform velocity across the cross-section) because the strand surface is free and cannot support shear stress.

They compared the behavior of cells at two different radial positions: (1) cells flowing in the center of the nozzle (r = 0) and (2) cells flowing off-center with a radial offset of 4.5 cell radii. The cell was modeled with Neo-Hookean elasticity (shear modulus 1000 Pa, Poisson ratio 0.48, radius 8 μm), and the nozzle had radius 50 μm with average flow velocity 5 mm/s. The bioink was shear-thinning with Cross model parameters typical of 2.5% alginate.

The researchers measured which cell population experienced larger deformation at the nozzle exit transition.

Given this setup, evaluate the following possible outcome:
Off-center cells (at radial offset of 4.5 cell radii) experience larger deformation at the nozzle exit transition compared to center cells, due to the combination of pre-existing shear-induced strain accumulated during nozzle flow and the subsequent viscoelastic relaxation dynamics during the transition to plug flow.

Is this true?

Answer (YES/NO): NO